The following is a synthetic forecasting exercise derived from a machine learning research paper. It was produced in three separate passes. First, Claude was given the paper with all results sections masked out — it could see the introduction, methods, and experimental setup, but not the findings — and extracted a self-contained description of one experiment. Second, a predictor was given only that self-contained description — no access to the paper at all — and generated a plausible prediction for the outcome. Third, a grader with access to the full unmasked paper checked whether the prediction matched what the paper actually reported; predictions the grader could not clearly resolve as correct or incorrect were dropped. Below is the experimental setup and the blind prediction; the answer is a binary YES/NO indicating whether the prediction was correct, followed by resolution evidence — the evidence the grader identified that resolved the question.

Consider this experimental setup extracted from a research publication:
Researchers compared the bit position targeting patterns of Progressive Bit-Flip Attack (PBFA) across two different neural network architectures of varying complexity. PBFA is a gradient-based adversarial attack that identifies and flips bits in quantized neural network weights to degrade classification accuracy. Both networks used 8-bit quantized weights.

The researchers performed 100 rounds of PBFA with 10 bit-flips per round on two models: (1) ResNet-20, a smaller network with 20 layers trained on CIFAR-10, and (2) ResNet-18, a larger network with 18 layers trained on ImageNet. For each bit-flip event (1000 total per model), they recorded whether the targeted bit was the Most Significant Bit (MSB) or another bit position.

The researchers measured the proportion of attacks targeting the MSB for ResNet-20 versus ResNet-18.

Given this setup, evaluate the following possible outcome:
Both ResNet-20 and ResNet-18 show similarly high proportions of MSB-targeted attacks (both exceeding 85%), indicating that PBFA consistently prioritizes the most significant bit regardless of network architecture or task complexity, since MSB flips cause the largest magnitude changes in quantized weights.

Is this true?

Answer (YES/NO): YES